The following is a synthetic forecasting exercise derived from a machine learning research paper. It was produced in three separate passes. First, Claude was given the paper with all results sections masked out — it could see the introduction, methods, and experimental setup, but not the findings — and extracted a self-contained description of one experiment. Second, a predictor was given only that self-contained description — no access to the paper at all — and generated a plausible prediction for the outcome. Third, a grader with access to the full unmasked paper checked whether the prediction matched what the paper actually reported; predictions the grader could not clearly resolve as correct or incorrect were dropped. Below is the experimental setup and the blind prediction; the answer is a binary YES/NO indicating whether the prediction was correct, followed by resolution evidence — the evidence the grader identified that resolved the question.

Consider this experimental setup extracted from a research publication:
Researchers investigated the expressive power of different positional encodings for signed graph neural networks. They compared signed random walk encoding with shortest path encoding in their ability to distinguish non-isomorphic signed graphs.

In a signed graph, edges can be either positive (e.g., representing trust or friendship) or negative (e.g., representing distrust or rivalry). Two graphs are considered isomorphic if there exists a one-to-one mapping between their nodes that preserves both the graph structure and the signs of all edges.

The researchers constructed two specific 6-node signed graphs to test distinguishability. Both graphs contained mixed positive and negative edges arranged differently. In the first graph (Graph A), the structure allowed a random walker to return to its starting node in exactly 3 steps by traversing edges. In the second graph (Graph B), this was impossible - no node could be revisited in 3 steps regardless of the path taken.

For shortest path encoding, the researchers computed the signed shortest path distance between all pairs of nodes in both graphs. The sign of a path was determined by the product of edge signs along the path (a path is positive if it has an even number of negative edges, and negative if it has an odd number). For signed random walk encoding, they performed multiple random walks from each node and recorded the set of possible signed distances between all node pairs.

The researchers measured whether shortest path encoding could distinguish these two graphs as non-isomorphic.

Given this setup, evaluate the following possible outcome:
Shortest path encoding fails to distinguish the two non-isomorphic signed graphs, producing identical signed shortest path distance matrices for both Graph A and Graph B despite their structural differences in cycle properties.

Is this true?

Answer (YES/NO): YES